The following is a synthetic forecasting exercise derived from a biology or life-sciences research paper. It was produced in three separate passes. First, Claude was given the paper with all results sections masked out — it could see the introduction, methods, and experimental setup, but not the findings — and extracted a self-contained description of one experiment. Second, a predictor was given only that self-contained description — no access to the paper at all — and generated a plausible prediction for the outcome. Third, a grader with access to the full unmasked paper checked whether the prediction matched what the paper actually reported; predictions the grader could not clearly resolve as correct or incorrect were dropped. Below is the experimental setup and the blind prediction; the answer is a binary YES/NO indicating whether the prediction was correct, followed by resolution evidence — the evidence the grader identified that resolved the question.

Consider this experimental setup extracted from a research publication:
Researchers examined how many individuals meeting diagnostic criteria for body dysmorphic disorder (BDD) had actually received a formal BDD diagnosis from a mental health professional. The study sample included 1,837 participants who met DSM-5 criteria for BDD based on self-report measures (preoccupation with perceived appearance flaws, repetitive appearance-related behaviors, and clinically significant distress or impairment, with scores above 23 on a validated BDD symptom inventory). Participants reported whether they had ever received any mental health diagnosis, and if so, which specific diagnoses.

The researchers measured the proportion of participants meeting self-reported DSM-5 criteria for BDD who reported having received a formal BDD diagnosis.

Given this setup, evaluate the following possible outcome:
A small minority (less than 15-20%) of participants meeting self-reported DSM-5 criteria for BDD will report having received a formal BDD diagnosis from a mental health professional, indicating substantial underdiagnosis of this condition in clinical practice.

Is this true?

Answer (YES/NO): YES